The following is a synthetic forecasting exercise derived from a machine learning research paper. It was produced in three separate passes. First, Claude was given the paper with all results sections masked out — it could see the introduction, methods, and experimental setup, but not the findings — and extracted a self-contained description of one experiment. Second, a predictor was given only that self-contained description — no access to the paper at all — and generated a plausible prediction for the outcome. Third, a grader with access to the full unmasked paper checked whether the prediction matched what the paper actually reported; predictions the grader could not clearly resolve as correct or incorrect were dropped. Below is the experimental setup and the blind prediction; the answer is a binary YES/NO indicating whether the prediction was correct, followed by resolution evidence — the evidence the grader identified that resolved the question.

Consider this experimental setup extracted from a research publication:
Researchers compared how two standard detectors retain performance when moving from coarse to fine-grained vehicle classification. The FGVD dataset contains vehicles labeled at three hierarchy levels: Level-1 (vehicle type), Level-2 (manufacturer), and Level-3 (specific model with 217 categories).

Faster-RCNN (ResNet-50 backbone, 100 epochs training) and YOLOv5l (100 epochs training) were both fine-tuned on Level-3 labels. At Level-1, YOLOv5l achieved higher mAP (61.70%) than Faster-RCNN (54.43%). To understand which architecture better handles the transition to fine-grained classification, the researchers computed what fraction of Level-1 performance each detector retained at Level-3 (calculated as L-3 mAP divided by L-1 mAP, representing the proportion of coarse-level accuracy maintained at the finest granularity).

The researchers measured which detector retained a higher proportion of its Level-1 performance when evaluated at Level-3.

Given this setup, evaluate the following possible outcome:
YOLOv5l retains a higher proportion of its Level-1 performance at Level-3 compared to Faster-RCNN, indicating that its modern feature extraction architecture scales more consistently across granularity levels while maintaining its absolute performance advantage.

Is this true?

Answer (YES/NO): NO